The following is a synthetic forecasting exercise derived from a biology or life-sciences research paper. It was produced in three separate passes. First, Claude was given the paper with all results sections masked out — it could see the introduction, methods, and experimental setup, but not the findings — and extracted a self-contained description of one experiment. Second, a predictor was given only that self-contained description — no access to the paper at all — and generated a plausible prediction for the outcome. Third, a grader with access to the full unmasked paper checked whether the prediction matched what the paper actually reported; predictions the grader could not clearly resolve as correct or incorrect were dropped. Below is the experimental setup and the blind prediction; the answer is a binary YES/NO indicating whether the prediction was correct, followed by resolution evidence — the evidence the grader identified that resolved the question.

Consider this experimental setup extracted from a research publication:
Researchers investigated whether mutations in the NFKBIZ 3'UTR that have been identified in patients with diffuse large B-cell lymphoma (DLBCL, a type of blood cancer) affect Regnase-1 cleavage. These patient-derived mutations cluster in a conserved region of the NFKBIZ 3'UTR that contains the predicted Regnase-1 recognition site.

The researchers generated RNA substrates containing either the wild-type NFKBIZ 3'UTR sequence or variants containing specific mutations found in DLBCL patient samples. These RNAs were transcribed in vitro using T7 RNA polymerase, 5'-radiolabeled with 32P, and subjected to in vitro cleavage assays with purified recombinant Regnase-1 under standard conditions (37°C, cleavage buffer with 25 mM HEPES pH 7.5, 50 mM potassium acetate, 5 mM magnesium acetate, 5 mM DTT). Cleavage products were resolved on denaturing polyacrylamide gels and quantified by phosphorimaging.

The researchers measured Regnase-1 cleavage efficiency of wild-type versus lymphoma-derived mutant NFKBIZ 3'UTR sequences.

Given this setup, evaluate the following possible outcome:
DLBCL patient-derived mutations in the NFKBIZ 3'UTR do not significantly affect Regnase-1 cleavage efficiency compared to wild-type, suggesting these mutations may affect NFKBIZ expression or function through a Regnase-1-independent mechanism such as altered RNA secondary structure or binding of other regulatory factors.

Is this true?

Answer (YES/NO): NO